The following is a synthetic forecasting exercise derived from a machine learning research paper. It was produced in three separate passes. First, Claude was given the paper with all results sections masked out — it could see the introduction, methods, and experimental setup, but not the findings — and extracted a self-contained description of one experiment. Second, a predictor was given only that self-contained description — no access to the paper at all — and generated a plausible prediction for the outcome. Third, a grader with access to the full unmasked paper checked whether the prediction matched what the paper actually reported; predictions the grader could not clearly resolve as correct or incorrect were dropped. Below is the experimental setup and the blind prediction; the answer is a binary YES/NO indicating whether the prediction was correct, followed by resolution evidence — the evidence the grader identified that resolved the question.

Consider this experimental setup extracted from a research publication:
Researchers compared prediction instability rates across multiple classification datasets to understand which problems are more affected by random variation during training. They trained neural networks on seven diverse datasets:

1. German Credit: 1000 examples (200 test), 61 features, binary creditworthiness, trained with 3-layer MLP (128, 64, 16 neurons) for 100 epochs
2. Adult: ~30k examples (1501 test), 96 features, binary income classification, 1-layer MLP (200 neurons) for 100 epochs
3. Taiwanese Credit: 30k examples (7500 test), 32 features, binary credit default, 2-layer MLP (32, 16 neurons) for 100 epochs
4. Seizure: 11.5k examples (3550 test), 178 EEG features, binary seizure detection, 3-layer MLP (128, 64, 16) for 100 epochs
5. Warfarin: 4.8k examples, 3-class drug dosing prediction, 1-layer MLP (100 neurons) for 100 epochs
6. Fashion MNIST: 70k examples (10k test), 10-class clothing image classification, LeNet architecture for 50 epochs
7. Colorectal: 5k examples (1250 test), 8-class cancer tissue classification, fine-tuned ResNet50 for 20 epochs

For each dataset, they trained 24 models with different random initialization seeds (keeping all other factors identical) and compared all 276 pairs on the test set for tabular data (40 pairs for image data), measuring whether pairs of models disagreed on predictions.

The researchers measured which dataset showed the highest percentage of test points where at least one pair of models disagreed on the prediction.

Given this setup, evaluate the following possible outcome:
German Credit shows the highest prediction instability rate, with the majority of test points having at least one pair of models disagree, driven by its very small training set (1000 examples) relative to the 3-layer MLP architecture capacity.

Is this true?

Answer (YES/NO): YES